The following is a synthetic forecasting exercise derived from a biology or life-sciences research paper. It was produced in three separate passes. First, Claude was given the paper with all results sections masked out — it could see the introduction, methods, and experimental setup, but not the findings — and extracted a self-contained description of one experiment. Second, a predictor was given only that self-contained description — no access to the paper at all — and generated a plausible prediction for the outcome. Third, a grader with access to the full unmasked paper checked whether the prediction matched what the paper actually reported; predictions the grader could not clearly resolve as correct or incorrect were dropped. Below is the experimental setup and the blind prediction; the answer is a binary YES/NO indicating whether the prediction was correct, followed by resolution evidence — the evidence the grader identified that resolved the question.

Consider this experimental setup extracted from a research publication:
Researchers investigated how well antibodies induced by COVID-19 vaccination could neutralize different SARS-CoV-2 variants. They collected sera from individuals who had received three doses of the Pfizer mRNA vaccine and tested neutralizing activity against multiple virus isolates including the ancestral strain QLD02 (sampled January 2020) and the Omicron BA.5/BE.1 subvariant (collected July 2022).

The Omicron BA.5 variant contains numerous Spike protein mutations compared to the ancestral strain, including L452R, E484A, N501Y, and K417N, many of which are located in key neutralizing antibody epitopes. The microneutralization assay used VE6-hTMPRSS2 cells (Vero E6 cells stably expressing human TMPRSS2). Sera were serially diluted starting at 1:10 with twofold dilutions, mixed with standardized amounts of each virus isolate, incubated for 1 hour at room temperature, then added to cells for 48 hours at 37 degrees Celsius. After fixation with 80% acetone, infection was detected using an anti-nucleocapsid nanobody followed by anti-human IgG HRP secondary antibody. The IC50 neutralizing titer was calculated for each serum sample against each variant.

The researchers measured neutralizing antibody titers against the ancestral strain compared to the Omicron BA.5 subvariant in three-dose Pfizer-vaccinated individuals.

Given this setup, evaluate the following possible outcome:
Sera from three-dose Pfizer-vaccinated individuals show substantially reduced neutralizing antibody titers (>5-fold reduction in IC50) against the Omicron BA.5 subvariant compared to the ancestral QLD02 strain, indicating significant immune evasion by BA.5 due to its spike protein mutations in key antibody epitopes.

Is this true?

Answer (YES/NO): NO